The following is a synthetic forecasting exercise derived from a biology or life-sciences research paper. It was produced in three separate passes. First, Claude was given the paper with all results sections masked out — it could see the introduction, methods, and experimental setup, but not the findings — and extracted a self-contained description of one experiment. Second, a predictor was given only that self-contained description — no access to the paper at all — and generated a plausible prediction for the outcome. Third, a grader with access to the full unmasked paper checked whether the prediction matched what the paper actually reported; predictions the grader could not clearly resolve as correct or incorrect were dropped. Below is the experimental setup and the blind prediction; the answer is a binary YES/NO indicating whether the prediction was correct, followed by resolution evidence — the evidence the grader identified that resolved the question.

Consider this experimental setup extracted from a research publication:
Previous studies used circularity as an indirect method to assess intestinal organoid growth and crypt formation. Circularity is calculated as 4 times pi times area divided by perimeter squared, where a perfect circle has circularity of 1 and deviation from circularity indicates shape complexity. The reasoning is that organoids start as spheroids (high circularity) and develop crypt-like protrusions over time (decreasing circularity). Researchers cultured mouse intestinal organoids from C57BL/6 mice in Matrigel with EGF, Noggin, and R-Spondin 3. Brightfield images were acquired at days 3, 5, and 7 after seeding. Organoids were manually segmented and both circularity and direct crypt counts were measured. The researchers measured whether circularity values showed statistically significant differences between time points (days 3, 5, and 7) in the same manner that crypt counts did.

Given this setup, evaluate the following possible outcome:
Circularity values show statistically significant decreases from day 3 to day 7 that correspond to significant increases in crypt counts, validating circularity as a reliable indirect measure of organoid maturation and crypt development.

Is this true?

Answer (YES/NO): NO